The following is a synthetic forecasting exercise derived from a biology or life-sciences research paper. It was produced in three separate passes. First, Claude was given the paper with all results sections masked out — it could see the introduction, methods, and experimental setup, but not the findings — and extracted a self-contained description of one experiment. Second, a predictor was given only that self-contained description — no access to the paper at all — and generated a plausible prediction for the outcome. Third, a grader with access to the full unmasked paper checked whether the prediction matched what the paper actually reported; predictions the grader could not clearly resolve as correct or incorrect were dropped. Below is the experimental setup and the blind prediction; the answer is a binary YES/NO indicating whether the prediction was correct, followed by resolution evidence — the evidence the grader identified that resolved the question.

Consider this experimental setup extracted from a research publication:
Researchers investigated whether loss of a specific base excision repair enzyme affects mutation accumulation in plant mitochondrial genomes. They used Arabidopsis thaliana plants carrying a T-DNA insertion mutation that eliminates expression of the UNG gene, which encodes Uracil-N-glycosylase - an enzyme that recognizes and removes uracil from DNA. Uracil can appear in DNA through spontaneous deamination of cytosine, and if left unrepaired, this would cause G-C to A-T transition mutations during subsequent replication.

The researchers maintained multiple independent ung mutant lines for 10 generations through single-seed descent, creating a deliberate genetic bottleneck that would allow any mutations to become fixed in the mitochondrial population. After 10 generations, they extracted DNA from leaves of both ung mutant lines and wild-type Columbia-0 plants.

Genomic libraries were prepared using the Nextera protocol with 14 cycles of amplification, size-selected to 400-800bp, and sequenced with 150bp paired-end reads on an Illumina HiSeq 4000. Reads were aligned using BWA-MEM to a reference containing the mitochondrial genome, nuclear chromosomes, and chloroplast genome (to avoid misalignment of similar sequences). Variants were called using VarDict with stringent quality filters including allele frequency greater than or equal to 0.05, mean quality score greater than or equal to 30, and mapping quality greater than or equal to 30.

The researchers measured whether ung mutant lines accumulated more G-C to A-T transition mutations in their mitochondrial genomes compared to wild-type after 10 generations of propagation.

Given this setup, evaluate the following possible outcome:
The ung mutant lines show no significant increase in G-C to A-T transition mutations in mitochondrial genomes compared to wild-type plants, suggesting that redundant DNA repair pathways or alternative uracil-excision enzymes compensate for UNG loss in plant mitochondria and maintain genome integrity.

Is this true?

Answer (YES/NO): YES